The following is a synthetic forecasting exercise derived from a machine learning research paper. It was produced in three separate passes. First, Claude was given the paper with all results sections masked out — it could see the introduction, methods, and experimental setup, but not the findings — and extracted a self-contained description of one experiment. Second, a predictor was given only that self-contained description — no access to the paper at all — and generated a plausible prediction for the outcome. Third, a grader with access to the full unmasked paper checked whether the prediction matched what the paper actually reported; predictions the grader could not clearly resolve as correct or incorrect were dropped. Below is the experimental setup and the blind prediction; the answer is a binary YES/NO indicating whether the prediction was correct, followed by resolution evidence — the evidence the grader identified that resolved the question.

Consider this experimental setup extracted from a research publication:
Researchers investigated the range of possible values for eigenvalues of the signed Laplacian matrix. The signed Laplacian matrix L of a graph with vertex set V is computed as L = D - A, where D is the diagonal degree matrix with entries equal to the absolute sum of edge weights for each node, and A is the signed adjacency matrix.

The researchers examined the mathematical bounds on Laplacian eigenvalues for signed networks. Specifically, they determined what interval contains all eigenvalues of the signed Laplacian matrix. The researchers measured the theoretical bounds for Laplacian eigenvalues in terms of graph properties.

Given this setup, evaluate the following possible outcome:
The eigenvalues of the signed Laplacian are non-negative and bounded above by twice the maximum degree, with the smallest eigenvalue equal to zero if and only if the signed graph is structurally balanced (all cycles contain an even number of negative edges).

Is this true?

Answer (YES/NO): NO